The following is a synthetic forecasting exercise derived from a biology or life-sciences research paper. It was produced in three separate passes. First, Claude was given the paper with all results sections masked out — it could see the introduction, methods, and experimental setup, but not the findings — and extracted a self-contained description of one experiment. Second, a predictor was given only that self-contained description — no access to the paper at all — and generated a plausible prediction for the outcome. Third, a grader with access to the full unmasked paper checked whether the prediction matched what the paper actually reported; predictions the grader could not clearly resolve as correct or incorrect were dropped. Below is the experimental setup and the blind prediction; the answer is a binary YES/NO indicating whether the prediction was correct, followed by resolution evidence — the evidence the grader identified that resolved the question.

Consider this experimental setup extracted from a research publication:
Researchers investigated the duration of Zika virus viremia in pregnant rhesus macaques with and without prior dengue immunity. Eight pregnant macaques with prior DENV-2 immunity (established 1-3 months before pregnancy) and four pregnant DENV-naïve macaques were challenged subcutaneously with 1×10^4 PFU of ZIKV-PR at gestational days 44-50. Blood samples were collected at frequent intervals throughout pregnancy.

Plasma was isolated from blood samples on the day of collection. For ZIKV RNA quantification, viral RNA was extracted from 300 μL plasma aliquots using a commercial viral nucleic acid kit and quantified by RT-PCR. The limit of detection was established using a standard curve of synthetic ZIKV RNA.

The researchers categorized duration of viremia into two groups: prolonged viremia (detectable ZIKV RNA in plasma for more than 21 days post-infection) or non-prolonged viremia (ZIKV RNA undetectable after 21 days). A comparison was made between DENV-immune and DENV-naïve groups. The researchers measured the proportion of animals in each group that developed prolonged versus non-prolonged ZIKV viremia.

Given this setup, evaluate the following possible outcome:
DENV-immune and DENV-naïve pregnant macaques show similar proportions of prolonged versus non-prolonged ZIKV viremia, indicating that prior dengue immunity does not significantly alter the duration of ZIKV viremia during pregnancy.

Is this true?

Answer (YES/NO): YES